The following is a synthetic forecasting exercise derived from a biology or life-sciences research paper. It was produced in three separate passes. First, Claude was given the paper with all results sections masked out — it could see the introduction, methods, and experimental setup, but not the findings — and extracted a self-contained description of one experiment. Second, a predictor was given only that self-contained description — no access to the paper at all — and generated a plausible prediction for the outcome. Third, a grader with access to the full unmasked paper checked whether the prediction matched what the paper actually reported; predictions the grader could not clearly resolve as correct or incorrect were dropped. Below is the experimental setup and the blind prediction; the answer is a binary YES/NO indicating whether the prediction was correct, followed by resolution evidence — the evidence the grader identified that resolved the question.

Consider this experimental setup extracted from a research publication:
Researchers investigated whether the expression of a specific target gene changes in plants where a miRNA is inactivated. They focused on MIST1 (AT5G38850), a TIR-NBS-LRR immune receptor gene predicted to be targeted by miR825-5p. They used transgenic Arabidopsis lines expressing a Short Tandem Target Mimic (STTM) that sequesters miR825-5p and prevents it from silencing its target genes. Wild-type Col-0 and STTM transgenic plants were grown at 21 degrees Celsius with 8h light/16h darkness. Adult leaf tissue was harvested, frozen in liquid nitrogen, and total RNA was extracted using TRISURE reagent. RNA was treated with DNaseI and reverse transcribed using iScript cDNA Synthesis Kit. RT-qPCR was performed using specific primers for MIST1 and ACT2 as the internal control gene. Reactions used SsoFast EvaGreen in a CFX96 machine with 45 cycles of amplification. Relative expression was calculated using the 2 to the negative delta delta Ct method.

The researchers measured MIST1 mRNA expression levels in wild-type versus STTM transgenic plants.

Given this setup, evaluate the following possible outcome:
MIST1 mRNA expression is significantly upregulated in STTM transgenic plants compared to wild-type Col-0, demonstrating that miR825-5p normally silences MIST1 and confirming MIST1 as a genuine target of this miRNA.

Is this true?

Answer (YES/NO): YES